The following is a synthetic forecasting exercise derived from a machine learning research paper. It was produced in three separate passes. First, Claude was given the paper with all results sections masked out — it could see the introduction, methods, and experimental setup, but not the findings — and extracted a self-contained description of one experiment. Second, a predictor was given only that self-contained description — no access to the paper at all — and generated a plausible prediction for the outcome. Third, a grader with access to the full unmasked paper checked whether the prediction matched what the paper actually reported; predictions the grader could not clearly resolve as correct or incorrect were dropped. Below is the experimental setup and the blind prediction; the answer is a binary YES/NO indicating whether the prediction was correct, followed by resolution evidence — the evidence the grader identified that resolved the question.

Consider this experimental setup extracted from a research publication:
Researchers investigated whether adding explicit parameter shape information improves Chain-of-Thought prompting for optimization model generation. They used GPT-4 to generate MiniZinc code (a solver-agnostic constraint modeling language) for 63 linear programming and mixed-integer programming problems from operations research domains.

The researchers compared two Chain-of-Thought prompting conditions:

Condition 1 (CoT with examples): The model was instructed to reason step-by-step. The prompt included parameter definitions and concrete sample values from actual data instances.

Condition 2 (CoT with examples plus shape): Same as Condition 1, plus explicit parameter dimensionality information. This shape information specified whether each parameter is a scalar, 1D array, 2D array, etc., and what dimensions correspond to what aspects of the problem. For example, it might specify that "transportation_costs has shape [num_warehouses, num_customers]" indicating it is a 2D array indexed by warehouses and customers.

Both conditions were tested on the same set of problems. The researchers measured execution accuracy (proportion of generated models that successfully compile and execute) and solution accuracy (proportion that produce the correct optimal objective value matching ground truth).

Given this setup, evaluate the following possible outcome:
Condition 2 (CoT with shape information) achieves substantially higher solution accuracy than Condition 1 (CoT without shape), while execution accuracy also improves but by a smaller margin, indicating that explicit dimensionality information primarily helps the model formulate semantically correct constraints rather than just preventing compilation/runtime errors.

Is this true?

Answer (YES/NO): NO